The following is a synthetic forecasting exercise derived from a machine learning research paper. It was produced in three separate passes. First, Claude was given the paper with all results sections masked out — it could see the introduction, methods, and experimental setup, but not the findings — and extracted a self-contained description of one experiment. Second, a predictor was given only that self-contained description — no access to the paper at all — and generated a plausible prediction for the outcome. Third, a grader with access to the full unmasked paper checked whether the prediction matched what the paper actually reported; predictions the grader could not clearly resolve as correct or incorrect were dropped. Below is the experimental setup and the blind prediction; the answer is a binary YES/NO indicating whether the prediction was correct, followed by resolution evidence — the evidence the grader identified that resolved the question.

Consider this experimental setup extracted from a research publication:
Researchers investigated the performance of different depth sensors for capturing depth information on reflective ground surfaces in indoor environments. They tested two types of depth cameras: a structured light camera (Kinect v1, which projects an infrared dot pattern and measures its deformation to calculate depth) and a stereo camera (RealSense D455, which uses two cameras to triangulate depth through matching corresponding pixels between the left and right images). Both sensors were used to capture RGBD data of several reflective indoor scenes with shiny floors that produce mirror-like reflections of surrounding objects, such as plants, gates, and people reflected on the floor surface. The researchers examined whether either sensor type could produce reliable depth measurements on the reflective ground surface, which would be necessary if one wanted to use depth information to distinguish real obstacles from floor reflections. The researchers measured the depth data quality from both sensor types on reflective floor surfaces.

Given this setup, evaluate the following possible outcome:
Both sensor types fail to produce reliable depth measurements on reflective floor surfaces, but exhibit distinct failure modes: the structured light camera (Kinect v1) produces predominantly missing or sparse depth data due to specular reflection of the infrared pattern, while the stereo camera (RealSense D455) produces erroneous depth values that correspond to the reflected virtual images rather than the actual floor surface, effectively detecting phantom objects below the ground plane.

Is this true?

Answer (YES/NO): NO